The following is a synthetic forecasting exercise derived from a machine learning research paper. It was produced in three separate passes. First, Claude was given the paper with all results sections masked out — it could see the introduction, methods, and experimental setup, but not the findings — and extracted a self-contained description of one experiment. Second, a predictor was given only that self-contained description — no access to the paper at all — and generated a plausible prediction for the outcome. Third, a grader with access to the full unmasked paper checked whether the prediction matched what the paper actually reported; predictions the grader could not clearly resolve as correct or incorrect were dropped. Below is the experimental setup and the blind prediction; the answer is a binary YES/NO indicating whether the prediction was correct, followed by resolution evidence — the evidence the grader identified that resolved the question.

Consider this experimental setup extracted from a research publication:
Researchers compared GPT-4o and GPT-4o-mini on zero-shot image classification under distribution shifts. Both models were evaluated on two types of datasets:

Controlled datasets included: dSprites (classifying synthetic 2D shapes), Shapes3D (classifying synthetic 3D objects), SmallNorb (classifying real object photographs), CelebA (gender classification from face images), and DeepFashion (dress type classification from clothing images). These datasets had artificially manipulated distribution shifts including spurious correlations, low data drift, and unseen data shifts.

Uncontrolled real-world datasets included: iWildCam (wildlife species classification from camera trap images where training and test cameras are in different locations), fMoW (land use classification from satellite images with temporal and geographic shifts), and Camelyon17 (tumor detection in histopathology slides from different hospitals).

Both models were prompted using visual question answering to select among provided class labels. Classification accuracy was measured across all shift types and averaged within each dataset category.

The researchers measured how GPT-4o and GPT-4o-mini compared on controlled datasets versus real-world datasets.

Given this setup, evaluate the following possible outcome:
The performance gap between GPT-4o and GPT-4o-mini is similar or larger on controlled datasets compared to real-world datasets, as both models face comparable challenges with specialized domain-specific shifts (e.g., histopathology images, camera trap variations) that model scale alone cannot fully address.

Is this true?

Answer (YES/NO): NO